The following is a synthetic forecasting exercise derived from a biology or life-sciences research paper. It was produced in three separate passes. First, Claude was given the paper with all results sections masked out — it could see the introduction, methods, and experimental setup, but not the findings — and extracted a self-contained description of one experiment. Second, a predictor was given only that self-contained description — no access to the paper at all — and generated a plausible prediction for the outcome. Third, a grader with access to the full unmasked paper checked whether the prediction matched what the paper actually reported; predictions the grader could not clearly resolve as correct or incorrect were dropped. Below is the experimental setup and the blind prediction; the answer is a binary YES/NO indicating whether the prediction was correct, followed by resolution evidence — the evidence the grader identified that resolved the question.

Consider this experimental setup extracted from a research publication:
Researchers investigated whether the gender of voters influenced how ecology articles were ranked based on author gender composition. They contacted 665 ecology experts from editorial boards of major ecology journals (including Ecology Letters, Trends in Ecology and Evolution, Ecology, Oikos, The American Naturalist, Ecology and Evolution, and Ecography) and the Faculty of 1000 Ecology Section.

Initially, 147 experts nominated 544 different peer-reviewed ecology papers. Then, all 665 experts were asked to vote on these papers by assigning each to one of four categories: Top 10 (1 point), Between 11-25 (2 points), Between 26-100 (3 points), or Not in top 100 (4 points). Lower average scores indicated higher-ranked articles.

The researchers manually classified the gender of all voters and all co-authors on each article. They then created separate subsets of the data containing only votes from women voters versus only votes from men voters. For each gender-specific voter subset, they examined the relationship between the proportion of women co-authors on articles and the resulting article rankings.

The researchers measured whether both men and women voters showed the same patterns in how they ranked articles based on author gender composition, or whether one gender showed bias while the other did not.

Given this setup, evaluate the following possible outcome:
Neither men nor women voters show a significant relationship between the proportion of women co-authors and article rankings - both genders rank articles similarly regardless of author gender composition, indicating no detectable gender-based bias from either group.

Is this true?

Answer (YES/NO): NO